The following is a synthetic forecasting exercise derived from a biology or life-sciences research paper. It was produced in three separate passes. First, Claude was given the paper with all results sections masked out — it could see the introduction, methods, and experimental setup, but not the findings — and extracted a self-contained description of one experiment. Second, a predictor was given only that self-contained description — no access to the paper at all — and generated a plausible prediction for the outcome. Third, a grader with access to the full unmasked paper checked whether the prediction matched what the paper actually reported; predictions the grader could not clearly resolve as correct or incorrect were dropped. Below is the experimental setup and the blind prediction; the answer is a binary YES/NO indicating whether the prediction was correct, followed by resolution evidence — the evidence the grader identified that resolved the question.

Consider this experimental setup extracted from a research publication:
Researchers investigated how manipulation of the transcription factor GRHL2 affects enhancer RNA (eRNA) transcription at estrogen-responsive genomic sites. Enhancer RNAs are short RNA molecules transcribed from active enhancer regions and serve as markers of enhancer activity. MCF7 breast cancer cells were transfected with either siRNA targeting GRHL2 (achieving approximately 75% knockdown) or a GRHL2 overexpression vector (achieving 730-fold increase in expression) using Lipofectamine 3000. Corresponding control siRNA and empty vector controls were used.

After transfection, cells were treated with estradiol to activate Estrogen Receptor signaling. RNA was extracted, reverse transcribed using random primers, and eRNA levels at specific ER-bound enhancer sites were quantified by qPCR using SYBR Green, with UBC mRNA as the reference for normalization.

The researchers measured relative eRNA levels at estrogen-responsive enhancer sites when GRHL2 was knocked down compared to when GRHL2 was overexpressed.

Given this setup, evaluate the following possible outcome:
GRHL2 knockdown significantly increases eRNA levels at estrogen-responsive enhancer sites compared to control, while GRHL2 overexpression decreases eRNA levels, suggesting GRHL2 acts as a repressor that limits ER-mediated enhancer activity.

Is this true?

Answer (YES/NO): YES